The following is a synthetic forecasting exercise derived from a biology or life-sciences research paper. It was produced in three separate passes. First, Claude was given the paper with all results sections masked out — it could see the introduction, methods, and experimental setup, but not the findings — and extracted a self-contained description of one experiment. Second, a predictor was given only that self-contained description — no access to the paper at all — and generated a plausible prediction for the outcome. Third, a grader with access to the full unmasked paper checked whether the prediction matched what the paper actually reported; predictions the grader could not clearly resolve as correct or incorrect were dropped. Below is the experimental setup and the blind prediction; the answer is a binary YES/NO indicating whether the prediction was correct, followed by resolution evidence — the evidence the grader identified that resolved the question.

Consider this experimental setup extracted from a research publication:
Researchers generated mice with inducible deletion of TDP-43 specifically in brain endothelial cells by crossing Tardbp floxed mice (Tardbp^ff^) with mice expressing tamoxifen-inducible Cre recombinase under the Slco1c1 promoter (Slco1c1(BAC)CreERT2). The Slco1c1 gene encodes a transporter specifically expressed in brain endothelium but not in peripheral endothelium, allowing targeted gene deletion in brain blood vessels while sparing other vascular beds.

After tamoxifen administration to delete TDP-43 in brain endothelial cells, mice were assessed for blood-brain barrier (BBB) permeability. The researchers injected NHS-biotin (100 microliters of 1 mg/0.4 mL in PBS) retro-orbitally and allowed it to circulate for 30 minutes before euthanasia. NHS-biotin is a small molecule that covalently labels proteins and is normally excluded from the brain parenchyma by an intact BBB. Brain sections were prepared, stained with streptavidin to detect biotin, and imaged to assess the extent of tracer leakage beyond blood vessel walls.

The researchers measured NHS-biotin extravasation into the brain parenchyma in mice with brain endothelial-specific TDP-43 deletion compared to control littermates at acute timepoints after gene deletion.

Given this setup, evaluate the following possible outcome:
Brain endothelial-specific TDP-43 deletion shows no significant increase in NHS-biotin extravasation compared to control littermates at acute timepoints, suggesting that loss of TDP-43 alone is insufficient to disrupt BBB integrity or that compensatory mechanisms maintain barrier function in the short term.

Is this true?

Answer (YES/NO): NO